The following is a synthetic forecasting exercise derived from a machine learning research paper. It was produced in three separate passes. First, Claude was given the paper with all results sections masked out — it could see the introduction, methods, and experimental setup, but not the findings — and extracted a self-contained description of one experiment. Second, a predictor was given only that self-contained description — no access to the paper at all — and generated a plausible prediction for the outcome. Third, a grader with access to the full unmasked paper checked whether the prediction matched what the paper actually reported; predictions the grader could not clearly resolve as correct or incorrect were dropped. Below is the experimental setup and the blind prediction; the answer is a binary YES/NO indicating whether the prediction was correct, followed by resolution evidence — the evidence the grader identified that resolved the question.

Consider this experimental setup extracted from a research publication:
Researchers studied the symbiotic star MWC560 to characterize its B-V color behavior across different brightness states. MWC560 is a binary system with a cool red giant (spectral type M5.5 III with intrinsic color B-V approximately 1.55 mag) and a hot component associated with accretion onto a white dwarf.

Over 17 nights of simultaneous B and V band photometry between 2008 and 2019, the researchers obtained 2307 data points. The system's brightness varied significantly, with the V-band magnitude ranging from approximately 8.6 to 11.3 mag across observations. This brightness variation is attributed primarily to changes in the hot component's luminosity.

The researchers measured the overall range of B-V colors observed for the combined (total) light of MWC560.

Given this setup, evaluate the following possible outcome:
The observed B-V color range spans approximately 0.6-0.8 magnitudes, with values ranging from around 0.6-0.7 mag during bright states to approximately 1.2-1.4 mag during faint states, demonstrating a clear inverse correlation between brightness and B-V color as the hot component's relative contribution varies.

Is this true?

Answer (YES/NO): NO